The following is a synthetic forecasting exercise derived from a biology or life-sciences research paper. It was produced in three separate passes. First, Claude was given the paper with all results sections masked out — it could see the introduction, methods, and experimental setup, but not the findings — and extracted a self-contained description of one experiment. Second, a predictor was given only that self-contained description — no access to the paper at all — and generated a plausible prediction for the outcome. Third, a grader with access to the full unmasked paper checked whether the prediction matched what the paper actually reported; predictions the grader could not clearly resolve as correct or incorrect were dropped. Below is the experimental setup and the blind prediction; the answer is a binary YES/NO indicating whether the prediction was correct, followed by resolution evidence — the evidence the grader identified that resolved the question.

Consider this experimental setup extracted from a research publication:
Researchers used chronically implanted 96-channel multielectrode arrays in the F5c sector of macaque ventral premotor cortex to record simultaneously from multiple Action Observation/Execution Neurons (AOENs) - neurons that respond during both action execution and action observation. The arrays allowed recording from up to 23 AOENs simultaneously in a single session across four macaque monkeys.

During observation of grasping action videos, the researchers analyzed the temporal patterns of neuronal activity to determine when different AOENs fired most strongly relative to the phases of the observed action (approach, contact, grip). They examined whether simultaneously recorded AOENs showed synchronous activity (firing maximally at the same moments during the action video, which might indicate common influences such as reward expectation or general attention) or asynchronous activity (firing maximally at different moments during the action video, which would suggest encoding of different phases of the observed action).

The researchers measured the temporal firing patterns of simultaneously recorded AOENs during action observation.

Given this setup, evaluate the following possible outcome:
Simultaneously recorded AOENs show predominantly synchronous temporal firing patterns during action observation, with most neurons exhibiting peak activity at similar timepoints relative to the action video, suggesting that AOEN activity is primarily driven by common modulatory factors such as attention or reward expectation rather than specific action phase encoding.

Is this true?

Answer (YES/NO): NO